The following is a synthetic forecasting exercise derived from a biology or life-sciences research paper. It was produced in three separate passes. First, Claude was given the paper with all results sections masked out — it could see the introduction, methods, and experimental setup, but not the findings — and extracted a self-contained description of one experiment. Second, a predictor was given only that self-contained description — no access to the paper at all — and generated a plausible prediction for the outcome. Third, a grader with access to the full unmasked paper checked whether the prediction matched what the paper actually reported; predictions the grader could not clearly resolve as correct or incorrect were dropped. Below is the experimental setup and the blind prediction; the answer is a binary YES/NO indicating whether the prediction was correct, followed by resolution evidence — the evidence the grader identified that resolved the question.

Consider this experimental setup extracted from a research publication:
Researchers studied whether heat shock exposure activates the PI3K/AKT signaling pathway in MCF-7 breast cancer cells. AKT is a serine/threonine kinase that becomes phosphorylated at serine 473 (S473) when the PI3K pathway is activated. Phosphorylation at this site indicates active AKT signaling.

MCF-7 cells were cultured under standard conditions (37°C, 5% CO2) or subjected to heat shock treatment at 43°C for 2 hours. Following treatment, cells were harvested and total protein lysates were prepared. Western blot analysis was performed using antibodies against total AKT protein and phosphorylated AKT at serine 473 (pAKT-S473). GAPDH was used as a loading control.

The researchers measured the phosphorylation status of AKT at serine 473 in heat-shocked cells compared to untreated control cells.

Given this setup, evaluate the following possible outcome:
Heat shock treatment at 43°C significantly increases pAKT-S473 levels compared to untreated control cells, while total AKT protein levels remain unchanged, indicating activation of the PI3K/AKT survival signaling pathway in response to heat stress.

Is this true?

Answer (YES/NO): YES